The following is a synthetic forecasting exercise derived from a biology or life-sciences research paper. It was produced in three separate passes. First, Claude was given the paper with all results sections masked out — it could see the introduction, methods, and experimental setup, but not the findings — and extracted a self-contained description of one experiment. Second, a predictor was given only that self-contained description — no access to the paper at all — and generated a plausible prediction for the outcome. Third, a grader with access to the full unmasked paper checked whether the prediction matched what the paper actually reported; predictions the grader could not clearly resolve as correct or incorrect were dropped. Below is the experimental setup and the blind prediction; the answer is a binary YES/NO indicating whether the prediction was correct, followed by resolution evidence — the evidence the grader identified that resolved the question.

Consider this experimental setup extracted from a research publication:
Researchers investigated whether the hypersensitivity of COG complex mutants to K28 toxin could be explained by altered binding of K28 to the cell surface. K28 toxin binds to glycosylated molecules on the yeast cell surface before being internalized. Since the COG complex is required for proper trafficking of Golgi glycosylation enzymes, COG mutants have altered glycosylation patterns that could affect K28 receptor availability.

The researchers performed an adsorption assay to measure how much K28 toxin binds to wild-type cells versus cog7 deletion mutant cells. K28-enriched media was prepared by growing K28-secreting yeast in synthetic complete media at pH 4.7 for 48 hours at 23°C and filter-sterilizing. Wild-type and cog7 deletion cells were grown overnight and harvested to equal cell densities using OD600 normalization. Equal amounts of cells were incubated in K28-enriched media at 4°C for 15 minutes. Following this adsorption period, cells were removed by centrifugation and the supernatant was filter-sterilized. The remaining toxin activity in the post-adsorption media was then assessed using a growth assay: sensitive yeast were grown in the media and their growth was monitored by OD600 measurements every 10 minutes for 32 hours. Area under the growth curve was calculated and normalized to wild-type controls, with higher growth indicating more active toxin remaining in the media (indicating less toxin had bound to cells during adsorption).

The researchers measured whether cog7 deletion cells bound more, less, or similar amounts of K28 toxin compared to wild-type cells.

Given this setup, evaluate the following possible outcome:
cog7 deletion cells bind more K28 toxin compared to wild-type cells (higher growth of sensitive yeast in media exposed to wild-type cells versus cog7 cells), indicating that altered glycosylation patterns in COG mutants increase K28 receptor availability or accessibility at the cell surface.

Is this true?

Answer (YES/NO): NO